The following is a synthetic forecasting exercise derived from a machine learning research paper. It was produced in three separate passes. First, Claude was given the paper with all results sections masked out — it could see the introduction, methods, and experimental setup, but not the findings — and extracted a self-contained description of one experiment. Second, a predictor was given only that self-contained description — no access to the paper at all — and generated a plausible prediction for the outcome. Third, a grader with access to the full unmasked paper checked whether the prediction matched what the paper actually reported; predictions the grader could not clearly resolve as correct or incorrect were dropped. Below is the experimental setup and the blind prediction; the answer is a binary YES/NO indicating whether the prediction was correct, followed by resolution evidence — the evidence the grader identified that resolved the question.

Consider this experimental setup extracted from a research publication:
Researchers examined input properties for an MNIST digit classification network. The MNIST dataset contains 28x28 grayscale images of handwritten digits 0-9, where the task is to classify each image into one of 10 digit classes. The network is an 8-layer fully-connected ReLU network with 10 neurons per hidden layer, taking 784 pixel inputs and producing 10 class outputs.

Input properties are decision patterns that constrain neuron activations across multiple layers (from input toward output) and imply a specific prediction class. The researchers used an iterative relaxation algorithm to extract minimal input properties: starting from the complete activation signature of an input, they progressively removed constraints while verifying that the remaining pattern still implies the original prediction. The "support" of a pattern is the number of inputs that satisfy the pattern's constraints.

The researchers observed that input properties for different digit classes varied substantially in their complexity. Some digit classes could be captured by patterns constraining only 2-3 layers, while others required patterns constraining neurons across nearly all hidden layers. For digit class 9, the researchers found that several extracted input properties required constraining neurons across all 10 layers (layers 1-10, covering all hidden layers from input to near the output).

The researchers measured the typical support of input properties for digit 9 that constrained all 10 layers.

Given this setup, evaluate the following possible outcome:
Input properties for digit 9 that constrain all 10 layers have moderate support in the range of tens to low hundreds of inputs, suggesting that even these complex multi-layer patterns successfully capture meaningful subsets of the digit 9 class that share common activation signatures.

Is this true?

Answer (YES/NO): NO